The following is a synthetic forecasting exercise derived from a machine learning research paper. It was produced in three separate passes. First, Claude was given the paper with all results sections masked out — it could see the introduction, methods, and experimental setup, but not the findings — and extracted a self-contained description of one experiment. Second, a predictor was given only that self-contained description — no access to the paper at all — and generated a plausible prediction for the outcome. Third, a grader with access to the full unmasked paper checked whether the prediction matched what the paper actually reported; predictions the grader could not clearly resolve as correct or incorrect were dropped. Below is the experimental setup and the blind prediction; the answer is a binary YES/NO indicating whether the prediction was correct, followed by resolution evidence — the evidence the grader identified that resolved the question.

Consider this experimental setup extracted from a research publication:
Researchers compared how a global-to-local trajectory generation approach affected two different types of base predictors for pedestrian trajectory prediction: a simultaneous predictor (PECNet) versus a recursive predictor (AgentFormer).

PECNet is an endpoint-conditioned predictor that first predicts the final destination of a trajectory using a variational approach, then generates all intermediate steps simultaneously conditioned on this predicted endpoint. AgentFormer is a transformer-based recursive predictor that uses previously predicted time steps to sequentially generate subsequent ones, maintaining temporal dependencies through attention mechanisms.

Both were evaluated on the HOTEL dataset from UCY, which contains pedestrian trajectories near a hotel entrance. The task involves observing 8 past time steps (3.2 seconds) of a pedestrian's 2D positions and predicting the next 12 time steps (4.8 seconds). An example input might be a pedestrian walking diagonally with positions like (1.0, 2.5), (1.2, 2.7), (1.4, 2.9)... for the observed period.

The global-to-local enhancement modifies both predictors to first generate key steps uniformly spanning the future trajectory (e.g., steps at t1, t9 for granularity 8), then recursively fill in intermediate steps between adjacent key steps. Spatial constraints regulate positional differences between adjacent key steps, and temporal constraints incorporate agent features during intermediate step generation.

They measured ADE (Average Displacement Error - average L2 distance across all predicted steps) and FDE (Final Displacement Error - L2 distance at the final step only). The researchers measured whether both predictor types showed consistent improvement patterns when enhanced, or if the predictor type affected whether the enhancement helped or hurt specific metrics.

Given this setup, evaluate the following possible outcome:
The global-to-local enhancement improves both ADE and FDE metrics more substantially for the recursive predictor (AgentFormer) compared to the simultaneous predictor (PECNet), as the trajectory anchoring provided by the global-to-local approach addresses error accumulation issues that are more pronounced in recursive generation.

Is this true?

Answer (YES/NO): NO